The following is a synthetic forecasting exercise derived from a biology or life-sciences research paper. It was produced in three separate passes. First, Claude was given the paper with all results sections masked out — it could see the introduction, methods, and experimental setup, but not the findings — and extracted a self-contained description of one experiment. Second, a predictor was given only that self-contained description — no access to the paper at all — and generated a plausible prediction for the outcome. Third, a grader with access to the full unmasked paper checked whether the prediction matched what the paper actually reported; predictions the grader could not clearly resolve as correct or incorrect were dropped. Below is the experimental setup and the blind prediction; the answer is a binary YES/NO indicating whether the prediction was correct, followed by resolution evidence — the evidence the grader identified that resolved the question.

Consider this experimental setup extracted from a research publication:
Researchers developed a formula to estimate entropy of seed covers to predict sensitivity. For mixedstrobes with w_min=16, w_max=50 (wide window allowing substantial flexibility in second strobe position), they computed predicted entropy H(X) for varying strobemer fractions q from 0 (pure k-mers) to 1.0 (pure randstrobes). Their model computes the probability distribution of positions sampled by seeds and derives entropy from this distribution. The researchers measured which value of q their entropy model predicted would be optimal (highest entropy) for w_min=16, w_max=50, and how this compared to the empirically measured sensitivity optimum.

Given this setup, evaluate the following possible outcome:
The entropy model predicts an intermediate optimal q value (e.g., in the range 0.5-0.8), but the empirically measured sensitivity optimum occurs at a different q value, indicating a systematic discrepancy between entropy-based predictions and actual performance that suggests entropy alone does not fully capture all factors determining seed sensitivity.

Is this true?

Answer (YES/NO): NO